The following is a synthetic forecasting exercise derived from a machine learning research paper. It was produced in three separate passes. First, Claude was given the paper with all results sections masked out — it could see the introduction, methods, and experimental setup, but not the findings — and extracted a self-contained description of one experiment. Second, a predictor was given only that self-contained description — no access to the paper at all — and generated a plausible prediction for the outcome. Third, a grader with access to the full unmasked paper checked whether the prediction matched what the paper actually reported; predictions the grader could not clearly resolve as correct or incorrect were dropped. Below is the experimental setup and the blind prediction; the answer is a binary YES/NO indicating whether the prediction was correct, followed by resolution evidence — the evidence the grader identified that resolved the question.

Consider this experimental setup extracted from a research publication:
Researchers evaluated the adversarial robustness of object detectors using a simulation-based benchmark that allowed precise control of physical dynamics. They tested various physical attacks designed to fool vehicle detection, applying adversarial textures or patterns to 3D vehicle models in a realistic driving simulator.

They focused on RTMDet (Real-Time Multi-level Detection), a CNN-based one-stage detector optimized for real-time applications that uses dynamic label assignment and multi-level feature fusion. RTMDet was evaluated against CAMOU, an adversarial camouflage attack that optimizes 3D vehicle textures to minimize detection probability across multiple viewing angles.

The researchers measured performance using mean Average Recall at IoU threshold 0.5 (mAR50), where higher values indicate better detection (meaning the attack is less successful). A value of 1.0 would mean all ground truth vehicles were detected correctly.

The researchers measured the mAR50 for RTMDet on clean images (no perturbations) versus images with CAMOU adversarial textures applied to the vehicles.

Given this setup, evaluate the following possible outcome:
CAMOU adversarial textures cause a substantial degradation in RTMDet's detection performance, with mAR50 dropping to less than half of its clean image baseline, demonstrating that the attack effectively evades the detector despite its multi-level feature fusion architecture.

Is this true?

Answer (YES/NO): NO